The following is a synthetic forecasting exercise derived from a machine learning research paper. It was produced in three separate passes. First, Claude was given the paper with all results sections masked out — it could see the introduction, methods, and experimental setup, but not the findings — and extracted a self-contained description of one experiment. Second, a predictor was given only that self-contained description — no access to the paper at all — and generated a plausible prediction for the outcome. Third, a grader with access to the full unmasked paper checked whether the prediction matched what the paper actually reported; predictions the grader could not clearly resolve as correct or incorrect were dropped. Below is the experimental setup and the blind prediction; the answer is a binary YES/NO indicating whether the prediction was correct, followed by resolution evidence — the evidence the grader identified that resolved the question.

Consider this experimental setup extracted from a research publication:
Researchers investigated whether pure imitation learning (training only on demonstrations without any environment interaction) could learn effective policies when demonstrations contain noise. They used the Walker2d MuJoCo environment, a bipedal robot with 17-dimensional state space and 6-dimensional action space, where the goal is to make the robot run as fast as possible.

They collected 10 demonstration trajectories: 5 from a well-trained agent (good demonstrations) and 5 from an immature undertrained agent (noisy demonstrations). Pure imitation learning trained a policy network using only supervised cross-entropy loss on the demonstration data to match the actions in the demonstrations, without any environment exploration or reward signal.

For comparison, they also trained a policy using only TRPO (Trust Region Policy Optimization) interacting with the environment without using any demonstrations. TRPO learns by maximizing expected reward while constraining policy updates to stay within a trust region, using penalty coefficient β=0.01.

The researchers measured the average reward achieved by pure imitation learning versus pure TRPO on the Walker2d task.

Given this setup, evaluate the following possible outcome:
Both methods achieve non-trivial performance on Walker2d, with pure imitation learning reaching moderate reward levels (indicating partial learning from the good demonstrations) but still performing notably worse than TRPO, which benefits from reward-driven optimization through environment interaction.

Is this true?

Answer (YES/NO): NO